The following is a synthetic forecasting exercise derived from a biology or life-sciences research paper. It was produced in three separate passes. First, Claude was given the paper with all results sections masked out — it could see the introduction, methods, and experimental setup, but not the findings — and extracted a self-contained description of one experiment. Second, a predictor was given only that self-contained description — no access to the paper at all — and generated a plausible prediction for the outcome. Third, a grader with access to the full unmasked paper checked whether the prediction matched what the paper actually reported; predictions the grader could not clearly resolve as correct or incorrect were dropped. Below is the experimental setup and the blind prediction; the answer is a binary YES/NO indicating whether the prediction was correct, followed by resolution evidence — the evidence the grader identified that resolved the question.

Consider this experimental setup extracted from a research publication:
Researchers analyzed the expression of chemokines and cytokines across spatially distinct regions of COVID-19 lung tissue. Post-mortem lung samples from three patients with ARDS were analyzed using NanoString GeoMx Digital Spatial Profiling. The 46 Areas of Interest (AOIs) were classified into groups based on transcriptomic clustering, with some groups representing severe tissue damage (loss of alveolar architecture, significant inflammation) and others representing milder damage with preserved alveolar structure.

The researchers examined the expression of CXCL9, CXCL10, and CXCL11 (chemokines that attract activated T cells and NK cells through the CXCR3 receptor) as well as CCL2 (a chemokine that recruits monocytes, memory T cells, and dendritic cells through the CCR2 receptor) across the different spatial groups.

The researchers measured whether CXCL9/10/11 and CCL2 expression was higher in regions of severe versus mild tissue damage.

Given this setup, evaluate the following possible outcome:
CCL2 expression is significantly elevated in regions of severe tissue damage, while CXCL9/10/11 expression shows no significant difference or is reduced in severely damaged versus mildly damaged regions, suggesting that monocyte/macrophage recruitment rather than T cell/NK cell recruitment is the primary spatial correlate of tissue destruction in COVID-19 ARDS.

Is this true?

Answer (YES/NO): NO